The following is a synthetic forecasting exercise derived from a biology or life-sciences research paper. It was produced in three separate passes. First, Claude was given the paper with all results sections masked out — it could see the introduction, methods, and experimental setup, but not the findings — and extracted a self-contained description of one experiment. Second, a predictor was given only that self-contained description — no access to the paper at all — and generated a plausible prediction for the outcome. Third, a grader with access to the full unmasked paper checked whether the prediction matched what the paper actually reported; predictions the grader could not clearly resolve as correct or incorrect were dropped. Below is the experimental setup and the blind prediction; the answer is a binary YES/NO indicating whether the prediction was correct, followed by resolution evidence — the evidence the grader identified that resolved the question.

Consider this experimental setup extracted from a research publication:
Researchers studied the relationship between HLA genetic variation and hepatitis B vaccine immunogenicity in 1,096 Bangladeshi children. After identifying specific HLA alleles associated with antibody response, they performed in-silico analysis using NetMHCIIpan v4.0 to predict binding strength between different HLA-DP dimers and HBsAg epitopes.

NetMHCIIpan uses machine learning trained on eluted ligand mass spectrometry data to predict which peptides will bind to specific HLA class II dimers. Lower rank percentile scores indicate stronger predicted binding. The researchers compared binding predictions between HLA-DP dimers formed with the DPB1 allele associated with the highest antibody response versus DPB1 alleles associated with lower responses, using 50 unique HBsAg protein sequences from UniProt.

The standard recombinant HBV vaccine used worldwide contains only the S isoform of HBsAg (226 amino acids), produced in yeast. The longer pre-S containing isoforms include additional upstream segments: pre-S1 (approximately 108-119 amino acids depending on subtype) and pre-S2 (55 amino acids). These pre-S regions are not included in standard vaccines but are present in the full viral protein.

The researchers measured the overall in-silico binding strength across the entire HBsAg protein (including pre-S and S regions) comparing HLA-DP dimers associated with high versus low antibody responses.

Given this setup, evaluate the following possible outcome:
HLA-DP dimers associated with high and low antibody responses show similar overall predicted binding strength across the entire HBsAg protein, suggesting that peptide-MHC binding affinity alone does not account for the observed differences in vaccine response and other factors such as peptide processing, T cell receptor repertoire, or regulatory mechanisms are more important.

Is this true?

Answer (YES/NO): NO